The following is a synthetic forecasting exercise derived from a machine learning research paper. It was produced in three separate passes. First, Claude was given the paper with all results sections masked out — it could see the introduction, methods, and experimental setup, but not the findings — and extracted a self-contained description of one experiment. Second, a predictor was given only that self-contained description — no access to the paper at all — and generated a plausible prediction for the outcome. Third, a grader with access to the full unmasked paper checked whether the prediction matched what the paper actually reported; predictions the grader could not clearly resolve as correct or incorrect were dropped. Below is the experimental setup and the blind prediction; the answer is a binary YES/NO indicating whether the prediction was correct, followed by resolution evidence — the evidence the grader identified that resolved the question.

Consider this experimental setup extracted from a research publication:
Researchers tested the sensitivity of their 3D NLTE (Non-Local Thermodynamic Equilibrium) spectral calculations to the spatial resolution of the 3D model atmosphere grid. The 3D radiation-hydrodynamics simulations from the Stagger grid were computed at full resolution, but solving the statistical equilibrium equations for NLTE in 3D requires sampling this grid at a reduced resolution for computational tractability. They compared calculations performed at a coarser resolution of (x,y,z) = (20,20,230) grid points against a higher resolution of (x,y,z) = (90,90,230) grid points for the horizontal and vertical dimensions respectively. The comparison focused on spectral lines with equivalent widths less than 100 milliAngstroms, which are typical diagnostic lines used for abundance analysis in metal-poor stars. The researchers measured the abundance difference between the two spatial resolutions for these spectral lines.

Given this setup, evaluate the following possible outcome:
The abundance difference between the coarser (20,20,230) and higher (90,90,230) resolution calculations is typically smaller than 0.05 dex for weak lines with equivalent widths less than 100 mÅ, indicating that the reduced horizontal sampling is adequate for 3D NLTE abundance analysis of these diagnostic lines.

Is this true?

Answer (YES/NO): YES